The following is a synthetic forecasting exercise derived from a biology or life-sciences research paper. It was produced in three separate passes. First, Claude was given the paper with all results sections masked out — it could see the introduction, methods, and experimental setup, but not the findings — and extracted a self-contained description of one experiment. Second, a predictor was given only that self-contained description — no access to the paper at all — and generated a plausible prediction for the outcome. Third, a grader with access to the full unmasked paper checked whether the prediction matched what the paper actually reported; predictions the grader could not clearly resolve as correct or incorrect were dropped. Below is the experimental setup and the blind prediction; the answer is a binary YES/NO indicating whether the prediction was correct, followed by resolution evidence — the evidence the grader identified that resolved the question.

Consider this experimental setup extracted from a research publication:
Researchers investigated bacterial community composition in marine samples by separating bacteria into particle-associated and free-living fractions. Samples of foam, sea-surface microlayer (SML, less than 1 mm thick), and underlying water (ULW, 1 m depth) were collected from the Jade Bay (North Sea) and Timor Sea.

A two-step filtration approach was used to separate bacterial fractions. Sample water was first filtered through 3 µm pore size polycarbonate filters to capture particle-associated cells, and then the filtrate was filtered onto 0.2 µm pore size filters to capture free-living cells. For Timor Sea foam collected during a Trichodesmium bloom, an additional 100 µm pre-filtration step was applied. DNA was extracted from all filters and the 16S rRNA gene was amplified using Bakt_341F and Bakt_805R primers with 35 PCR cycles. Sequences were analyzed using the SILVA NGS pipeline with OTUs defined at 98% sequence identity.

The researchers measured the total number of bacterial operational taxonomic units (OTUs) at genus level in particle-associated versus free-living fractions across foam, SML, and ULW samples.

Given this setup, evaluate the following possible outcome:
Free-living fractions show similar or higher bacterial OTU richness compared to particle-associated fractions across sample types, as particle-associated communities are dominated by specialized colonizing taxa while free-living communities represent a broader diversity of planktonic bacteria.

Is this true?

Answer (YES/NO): NO